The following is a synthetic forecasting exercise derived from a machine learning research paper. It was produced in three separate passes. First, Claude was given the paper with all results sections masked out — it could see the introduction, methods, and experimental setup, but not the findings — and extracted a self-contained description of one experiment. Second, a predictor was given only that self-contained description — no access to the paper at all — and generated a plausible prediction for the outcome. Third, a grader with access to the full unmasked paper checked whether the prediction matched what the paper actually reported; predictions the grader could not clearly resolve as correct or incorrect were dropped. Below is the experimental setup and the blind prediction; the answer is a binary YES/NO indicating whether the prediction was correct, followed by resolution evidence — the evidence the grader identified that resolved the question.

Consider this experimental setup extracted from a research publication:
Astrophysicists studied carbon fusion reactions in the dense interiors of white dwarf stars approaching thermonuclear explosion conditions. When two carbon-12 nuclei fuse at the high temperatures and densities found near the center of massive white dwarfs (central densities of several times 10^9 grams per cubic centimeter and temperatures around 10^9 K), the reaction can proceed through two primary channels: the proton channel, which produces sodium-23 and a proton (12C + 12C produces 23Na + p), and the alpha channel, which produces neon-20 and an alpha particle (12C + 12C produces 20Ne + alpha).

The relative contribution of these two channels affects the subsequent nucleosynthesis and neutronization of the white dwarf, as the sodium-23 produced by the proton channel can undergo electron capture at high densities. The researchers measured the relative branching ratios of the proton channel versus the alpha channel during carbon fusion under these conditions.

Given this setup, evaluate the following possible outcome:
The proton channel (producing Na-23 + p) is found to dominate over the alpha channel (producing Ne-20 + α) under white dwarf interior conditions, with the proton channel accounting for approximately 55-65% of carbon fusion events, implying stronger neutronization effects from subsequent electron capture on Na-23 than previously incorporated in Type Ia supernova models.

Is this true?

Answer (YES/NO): NO